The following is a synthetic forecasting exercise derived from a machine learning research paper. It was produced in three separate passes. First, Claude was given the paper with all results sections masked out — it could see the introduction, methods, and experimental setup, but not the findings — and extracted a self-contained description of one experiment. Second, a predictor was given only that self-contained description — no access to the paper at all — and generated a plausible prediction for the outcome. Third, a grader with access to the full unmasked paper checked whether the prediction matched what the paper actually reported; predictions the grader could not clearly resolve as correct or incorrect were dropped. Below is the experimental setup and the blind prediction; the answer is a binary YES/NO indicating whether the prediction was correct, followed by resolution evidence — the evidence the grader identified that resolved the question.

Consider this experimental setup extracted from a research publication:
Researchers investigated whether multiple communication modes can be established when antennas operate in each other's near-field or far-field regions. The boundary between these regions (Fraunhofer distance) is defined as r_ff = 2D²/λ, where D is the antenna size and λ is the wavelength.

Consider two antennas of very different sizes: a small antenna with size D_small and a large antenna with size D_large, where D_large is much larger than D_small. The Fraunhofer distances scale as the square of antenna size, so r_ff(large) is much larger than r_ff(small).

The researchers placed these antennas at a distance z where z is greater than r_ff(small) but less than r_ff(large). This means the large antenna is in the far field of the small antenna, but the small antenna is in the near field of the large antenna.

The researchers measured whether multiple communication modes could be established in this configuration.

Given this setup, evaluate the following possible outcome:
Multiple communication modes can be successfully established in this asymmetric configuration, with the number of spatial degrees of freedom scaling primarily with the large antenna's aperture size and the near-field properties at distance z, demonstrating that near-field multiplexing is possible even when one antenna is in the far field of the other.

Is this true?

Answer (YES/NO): NO